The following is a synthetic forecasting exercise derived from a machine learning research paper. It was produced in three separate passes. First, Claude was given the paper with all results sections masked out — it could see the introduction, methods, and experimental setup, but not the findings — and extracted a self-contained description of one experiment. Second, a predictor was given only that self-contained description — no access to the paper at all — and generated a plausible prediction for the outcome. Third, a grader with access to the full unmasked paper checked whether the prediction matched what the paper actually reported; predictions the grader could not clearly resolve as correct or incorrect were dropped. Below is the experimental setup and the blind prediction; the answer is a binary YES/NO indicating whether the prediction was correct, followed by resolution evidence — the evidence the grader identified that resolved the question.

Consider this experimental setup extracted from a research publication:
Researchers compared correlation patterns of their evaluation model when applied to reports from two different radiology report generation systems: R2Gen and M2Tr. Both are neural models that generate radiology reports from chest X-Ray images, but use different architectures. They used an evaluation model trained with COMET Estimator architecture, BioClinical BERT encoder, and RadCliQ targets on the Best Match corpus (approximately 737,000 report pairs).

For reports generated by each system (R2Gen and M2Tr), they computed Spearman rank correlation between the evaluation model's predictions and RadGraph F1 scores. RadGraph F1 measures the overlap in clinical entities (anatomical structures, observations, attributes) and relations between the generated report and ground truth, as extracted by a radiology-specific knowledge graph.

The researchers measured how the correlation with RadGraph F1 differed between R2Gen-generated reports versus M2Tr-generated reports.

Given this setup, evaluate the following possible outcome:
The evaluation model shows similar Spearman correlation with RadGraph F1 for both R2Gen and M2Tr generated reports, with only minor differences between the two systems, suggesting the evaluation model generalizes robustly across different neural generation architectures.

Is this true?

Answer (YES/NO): NO